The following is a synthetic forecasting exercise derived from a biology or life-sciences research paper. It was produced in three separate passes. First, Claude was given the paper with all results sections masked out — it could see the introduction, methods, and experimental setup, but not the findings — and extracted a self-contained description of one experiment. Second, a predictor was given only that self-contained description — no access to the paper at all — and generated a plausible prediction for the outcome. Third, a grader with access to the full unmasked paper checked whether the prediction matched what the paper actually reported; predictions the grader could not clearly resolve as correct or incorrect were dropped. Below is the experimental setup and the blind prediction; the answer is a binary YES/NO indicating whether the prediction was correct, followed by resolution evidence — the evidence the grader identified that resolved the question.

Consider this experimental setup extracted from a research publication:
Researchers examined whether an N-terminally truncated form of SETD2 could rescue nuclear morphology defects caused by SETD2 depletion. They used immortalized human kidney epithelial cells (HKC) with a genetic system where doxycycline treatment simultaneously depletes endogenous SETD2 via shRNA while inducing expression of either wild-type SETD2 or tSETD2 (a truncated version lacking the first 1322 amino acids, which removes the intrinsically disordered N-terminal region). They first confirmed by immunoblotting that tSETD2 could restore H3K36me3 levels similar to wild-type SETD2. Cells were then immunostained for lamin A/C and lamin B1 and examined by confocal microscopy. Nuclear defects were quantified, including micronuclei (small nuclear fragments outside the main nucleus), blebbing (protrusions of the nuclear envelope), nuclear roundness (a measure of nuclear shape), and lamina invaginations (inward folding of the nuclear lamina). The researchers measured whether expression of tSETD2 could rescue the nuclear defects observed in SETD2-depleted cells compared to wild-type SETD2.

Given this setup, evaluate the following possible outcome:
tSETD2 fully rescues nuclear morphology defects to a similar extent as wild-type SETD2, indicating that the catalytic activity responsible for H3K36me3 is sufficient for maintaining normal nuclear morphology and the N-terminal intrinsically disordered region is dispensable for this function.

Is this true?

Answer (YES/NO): NO